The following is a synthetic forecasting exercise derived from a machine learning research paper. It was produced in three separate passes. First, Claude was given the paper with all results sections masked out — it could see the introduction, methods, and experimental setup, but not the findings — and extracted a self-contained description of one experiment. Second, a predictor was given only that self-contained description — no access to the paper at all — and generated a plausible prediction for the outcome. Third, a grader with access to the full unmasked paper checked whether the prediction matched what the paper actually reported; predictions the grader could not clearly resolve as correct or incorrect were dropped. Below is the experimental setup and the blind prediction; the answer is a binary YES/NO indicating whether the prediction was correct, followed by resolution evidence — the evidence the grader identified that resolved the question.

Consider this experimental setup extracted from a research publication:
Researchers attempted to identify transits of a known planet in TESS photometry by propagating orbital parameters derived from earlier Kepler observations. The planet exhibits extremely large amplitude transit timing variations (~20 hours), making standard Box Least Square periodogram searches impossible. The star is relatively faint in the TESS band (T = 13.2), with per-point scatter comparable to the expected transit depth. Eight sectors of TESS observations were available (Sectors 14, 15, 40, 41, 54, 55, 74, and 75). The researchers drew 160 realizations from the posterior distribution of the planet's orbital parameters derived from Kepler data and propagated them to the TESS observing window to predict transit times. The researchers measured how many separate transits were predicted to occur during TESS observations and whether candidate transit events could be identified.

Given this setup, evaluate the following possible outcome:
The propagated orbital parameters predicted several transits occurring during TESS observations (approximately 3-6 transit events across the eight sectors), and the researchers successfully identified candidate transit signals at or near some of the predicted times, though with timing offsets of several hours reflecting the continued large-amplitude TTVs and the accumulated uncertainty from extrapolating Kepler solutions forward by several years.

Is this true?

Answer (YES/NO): NO